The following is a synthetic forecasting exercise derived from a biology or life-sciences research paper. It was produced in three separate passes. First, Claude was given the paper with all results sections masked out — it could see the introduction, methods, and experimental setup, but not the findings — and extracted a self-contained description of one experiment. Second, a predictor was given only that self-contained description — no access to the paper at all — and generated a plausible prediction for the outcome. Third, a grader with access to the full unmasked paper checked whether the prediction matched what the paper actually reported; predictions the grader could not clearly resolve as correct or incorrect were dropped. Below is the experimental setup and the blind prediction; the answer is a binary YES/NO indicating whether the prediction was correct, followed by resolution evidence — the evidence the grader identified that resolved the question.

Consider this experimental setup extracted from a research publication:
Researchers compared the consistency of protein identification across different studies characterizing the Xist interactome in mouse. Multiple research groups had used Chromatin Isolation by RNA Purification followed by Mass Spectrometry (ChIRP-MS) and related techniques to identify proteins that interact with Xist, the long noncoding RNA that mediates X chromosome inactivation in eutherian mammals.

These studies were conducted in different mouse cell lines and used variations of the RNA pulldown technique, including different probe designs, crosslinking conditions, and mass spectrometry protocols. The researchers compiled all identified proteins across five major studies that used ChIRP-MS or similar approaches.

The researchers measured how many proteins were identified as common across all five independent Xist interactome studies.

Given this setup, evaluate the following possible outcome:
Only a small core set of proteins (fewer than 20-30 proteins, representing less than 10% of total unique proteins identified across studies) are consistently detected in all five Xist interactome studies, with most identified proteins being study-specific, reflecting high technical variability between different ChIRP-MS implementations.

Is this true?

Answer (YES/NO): YES